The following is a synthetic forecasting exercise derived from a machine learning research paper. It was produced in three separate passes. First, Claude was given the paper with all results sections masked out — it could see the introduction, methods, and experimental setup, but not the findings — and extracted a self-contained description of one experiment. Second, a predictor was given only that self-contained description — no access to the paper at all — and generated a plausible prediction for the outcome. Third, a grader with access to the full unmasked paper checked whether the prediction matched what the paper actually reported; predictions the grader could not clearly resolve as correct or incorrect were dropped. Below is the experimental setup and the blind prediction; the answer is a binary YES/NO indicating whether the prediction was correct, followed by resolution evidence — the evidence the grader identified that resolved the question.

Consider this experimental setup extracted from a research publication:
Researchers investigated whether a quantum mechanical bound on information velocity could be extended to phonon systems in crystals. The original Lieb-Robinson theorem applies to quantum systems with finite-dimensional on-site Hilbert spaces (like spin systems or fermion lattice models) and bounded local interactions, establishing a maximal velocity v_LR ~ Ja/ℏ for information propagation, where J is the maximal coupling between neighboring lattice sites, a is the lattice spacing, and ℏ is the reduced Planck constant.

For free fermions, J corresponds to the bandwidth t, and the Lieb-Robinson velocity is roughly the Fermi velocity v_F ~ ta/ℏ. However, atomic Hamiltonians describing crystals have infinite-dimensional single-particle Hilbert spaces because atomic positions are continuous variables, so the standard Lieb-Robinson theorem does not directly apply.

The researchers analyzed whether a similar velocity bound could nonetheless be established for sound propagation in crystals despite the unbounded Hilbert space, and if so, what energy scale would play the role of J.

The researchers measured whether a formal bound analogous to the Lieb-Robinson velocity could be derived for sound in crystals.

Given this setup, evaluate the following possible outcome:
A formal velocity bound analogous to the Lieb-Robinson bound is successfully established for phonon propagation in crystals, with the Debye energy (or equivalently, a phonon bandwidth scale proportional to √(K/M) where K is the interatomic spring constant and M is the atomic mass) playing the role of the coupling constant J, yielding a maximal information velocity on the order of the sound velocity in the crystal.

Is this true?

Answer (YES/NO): NO